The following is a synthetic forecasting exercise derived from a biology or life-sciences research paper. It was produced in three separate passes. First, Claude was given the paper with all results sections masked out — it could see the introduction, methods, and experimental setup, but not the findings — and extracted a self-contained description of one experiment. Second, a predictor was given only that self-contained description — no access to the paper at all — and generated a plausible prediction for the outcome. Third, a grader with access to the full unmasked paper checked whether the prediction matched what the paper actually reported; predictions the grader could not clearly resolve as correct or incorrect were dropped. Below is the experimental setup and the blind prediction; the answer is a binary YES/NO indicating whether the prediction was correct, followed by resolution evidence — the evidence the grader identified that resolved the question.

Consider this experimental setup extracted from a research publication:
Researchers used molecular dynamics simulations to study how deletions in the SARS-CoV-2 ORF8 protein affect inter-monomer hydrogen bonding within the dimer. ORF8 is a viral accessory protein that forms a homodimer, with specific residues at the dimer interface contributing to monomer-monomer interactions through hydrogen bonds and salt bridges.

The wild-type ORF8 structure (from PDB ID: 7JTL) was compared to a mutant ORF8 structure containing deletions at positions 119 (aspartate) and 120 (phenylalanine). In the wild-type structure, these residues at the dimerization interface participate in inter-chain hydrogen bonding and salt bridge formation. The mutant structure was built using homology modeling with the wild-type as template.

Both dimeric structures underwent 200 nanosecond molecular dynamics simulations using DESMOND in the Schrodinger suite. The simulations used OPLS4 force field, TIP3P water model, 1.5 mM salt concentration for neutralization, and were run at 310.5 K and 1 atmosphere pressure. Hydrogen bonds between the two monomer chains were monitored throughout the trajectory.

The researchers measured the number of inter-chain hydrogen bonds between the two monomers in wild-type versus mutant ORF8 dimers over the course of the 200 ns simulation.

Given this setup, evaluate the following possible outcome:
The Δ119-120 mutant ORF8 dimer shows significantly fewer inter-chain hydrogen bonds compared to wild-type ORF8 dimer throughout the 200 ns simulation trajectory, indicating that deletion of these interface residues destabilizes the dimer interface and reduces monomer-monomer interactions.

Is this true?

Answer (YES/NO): YES